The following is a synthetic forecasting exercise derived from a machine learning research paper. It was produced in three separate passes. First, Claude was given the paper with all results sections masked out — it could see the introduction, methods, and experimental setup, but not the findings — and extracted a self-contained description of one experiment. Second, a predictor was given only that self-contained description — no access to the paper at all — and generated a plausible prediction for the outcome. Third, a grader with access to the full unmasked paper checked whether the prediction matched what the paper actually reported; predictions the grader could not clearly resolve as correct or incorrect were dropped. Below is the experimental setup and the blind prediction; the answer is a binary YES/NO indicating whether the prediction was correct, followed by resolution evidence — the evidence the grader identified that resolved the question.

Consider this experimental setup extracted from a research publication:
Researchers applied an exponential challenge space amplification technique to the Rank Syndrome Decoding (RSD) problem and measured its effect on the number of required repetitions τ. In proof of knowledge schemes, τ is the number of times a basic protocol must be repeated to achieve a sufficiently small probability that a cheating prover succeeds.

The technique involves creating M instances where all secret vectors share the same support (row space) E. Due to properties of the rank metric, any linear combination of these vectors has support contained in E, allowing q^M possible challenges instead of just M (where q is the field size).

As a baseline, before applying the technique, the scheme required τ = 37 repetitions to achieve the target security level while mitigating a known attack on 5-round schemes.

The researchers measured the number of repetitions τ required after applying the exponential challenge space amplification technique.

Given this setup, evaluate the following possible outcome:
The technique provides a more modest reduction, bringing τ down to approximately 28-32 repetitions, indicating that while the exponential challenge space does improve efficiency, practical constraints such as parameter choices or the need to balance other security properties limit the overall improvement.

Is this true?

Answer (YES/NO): NO